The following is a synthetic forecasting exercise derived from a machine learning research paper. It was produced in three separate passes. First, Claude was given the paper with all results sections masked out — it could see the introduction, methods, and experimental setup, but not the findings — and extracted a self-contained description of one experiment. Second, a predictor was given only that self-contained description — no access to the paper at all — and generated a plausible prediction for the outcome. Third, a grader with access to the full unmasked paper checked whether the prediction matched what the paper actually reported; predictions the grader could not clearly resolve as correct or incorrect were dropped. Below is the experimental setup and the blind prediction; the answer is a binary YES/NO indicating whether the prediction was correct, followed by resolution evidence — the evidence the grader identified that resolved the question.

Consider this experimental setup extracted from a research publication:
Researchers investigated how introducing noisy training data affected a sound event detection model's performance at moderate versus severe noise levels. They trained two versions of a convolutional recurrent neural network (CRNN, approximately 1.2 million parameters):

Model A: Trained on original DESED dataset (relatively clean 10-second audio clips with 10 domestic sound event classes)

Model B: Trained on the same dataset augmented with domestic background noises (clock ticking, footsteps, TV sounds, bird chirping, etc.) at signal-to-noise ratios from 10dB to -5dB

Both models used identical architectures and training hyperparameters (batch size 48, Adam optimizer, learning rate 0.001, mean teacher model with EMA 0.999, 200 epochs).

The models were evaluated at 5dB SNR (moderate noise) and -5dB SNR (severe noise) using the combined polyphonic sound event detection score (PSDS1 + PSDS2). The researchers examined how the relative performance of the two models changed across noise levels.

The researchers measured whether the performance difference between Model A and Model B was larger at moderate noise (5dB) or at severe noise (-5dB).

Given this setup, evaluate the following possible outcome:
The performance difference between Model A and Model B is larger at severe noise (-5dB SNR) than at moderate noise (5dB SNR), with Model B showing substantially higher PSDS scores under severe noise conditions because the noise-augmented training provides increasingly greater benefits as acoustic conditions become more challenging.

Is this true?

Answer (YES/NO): YES